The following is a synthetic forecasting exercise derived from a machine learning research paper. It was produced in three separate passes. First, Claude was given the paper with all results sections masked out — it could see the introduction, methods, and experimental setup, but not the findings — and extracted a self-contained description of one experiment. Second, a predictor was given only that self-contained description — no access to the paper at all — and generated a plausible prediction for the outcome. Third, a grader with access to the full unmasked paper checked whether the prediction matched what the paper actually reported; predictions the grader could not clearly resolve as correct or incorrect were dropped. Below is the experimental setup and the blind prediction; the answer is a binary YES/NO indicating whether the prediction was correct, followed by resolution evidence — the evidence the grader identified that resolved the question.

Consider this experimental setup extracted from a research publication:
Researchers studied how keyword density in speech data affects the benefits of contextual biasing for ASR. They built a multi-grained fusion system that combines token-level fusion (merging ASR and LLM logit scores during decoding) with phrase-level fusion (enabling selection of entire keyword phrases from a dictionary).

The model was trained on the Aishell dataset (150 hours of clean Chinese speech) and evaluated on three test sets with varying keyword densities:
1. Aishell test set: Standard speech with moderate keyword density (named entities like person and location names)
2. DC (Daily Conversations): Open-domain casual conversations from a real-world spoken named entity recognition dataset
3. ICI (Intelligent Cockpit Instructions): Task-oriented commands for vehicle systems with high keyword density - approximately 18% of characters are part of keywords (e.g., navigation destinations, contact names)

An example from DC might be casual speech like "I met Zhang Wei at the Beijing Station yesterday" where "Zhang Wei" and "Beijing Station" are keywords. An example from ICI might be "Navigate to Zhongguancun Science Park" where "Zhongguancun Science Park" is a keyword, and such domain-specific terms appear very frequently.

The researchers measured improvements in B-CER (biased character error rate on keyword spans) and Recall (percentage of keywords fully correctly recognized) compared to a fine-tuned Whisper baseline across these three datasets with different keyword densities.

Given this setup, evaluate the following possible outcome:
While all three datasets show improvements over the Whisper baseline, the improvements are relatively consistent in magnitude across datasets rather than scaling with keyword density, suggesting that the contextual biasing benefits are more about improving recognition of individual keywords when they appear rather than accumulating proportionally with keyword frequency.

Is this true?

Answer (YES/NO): NO